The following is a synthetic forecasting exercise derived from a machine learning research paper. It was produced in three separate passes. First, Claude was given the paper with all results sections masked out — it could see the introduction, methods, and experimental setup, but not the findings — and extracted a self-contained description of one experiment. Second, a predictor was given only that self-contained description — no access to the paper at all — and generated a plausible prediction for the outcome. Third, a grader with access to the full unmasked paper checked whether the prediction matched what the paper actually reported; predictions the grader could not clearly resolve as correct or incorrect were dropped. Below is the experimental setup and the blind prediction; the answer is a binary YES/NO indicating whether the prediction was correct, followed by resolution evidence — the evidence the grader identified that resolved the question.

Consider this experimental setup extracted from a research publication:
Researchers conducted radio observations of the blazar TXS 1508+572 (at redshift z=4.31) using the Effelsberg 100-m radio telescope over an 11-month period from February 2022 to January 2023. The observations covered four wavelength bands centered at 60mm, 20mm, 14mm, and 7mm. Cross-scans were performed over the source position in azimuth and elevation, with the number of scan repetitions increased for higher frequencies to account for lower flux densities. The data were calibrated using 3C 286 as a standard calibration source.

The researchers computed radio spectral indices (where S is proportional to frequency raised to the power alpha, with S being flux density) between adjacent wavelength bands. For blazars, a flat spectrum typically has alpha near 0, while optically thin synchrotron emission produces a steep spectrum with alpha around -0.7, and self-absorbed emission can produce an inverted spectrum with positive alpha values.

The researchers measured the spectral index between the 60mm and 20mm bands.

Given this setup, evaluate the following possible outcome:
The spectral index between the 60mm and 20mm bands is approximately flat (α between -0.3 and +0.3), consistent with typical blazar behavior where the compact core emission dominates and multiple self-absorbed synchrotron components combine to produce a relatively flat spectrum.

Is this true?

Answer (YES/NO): NO